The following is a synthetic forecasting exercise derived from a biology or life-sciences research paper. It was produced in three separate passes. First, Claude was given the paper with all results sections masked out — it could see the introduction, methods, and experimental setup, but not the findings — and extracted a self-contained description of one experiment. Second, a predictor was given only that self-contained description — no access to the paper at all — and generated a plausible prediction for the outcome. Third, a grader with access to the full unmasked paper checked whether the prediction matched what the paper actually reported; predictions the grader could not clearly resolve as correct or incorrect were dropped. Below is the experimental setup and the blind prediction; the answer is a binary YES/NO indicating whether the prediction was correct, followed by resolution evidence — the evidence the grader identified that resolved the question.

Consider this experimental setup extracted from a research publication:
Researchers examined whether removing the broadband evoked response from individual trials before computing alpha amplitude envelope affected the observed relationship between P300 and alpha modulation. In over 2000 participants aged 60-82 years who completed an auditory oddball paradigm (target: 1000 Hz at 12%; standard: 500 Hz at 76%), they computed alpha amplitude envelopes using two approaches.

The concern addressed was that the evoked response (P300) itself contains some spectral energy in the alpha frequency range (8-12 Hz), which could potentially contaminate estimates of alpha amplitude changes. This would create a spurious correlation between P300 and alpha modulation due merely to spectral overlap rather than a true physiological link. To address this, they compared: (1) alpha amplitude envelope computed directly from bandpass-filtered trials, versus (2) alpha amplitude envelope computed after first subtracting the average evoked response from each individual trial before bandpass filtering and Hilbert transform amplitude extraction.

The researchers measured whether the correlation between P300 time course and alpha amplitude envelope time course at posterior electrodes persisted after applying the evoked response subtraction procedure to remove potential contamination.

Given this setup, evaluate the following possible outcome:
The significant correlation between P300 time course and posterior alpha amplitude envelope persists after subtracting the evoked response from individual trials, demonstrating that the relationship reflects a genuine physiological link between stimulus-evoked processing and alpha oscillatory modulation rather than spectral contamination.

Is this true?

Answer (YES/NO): YES